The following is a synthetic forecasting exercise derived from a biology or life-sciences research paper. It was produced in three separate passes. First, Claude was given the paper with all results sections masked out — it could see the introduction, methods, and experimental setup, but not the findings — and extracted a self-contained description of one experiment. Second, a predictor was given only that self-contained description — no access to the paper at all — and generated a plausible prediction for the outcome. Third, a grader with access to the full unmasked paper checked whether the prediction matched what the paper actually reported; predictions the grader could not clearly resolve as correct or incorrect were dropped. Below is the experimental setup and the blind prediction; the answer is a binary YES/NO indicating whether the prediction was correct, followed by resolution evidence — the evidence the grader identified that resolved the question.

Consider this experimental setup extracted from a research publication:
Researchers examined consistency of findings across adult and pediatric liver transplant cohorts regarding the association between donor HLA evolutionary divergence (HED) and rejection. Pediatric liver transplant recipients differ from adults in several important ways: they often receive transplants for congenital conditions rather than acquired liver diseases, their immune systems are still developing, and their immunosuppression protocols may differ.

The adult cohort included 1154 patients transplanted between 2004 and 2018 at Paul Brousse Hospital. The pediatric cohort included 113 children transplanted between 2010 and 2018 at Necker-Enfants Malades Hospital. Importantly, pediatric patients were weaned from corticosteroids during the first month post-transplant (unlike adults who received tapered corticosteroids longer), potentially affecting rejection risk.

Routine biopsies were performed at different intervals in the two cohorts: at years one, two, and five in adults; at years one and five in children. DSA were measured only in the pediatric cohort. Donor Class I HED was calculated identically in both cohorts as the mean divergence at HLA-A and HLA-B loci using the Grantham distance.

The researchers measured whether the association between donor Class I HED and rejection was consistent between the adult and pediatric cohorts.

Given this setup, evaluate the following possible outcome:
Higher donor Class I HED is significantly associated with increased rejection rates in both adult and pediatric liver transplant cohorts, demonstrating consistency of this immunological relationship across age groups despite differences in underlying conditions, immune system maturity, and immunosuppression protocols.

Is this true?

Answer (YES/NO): YES